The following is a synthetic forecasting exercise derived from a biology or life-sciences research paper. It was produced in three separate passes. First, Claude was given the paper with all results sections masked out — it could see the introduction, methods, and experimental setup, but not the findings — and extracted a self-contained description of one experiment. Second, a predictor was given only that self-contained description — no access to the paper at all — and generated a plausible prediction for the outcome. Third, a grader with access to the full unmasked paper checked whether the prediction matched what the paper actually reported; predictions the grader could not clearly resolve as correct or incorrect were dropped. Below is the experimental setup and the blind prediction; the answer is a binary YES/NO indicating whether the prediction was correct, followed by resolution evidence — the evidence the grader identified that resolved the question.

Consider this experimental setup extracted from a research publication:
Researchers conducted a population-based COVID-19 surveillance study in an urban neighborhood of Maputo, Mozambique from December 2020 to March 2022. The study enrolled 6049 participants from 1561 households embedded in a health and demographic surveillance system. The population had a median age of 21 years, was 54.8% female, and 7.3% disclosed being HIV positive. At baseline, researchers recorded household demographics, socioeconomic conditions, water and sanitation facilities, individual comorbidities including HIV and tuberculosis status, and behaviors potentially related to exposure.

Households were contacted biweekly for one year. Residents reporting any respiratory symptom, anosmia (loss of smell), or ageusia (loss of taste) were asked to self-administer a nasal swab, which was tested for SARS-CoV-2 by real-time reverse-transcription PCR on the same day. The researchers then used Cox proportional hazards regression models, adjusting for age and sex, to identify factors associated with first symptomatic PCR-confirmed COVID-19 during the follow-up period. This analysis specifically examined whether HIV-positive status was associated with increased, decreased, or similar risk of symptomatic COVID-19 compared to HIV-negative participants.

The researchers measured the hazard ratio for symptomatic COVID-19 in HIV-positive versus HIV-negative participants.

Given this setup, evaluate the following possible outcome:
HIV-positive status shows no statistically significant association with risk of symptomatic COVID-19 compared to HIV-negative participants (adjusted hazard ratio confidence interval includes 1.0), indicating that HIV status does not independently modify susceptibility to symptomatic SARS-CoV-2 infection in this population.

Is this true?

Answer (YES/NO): YES